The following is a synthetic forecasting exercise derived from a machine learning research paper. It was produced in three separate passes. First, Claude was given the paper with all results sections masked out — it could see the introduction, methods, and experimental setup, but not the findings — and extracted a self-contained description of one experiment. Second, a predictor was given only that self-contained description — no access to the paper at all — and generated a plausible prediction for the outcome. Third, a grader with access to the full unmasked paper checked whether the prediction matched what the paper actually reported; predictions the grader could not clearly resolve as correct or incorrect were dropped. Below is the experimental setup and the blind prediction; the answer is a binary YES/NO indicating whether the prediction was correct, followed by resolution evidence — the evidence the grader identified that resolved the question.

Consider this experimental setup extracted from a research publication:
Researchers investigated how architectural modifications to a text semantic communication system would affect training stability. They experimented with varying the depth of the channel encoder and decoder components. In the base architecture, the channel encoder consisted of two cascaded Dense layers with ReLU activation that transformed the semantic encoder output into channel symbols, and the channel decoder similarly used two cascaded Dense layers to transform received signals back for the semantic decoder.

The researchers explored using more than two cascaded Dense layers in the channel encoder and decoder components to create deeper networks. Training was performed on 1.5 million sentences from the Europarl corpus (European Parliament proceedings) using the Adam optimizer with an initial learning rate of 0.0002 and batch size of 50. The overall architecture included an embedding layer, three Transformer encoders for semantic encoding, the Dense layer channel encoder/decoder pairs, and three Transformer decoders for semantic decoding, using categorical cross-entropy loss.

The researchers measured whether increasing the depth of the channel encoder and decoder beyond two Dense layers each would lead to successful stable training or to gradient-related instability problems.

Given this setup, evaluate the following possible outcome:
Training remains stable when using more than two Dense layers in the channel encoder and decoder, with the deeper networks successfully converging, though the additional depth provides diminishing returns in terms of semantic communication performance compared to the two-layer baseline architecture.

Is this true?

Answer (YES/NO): NO